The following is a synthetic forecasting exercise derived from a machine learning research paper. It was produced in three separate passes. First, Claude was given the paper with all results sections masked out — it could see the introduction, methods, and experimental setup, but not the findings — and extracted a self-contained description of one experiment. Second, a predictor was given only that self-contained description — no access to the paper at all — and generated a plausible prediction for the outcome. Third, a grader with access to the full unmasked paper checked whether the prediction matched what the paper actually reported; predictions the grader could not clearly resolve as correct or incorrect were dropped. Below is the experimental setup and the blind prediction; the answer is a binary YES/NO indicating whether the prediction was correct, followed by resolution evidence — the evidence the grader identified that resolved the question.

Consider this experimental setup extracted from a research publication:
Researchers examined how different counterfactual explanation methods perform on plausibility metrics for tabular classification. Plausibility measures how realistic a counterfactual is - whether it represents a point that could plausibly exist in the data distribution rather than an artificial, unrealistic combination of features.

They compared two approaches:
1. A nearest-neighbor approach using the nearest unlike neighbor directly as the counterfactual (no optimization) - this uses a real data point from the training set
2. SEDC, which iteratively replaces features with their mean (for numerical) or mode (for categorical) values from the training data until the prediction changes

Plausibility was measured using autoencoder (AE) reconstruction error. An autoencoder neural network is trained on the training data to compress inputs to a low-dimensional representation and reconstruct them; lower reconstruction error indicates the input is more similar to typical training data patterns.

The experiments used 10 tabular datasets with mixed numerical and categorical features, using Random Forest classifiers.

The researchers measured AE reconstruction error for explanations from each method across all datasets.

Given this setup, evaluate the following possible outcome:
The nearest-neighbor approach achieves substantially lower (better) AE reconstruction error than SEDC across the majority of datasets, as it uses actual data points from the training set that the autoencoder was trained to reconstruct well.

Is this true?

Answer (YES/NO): NO